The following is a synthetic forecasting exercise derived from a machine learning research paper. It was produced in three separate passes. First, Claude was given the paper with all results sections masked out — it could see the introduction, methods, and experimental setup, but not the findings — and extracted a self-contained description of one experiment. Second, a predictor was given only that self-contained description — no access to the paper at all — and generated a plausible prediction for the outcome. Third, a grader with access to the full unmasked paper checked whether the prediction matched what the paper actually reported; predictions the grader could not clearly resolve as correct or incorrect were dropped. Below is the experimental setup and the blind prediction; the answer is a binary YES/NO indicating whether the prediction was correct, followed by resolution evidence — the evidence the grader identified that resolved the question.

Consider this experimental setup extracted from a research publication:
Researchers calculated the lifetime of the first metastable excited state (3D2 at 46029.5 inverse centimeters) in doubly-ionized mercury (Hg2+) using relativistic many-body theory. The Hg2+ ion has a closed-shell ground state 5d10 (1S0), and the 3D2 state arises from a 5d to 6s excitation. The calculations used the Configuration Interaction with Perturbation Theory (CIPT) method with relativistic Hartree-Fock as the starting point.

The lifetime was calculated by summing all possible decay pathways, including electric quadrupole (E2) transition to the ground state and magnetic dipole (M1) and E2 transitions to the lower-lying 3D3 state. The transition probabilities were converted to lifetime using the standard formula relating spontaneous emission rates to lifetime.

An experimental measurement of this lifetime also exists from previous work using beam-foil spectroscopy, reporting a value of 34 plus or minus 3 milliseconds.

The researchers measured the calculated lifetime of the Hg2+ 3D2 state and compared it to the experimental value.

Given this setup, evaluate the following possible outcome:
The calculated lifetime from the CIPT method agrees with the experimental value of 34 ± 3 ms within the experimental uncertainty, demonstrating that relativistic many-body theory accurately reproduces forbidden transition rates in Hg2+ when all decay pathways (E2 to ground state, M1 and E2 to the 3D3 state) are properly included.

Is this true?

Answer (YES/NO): NO